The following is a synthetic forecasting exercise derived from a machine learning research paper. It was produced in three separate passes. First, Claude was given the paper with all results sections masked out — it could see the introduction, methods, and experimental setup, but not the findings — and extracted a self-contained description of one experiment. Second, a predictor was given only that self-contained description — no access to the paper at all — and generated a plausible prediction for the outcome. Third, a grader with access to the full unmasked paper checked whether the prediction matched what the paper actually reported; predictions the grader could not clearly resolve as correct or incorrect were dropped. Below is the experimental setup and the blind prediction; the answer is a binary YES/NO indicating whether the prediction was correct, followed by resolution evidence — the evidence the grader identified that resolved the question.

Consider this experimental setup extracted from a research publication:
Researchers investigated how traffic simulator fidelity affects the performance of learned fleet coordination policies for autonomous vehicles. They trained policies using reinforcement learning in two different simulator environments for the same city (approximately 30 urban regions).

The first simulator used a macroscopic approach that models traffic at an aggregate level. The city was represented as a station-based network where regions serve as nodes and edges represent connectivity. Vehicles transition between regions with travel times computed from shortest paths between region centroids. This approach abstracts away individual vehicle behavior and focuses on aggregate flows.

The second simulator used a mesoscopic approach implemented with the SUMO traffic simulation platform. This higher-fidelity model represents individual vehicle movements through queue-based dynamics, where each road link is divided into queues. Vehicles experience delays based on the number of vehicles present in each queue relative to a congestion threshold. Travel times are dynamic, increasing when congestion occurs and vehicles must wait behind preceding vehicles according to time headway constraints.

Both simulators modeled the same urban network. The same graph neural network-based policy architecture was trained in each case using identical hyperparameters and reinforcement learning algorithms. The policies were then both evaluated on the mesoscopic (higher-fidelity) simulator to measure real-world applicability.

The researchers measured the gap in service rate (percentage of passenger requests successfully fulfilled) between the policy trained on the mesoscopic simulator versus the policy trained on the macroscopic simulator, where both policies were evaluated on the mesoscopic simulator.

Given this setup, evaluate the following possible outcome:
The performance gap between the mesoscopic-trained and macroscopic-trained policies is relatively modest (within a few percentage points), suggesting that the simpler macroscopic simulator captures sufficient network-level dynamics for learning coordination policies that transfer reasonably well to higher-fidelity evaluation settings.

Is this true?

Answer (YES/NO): YES